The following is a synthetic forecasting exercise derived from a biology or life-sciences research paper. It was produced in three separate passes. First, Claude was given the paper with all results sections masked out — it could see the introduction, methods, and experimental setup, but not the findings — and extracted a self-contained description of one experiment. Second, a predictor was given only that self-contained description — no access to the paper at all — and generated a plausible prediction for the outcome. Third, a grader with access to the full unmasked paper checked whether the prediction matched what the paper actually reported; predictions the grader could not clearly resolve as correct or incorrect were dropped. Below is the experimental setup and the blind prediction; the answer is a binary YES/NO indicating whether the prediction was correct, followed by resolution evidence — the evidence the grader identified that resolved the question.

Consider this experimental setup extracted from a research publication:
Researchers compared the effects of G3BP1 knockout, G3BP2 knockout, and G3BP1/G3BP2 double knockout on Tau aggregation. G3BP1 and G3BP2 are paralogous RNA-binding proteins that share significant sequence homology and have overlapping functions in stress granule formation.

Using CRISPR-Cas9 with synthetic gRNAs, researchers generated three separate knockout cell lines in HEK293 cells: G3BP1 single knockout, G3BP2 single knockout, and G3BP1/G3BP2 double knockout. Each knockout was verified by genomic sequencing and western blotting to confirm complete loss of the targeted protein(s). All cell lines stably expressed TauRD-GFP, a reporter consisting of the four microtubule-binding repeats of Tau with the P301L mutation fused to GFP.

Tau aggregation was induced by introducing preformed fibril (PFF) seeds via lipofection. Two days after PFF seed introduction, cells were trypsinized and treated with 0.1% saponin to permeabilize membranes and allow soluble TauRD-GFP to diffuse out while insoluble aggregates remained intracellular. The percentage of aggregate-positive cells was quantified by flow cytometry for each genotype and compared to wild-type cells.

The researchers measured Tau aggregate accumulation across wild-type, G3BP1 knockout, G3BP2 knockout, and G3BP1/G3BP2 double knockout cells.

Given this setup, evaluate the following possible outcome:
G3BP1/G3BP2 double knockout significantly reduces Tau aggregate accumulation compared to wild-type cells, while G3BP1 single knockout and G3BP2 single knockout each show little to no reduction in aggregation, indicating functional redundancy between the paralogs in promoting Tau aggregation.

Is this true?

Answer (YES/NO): NO